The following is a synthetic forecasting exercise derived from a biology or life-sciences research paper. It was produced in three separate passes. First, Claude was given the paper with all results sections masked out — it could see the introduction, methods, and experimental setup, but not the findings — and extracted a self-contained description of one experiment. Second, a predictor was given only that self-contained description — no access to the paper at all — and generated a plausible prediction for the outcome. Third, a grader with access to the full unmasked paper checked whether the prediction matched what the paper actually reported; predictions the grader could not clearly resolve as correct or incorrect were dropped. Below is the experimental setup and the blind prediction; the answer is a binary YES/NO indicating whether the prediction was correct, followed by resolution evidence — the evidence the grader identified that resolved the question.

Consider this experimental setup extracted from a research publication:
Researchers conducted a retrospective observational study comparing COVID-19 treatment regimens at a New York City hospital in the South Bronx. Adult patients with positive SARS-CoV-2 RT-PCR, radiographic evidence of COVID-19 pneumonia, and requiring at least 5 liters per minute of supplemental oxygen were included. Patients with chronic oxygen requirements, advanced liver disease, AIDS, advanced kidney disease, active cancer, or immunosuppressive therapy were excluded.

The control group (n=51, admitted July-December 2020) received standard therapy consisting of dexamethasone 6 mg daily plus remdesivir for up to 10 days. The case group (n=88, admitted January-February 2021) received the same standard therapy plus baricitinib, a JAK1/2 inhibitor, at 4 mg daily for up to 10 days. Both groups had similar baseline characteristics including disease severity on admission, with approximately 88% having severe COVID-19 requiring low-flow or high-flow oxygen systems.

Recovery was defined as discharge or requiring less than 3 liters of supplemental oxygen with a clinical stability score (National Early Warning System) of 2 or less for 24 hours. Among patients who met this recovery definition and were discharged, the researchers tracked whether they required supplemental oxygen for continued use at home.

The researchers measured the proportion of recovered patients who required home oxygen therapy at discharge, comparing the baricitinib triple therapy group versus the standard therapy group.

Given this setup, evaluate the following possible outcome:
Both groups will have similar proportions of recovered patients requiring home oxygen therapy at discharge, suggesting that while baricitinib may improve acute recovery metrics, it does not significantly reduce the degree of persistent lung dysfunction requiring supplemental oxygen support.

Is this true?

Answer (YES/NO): NO